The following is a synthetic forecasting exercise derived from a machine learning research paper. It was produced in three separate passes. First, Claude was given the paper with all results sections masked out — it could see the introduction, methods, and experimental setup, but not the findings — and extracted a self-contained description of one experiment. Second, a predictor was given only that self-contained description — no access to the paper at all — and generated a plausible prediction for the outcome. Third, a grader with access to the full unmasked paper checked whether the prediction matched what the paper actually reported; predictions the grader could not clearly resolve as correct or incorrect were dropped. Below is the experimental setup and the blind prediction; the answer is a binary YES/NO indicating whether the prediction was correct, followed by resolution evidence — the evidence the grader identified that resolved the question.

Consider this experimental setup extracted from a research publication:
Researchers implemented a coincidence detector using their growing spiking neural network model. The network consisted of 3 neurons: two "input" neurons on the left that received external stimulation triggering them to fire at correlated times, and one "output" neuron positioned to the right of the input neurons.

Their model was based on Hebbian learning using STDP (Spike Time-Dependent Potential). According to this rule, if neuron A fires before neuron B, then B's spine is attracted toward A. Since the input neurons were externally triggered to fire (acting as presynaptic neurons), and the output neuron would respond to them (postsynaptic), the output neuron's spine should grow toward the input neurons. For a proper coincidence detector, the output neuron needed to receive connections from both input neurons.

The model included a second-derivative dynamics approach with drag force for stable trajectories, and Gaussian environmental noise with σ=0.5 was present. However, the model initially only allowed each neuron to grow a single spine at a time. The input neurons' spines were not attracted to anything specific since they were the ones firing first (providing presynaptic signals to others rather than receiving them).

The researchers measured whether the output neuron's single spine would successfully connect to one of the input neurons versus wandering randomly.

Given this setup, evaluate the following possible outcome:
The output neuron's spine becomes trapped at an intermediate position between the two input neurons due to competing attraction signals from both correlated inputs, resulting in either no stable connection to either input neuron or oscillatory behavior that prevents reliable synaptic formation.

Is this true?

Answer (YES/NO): NO